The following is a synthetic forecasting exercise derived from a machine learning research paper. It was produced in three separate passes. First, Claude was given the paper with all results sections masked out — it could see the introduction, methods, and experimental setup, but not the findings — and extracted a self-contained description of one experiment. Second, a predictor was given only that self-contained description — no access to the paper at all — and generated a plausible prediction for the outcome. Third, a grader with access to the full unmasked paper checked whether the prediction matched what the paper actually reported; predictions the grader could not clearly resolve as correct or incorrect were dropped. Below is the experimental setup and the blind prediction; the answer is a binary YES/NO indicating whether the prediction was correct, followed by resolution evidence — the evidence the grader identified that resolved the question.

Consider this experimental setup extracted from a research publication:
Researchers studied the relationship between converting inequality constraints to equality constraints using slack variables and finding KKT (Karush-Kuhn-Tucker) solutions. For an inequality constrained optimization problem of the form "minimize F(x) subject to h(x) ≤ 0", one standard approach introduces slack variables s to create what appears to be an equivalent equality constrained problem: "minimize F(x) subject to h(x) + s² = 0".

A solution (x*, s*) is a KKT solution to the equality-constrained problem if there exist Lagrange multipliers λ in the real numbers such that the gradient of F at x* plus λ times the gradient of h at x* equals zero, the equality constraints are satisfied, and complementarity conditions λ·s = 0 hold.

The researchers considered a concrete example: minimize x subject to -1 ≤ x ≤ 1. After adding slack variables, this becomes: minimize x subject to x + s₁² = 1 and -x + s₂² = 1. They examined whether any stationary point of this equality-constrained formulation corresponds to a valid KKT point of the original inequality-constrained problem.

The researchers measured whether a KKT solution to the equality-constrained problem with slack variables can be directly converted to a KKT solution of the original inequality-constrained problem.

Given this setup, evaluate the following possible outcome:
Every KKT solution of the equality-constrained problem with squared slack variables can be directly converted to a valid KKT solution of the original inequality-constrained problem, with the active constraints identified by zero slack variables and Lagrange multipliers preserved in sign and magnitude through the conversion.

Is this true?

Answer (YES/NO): NO